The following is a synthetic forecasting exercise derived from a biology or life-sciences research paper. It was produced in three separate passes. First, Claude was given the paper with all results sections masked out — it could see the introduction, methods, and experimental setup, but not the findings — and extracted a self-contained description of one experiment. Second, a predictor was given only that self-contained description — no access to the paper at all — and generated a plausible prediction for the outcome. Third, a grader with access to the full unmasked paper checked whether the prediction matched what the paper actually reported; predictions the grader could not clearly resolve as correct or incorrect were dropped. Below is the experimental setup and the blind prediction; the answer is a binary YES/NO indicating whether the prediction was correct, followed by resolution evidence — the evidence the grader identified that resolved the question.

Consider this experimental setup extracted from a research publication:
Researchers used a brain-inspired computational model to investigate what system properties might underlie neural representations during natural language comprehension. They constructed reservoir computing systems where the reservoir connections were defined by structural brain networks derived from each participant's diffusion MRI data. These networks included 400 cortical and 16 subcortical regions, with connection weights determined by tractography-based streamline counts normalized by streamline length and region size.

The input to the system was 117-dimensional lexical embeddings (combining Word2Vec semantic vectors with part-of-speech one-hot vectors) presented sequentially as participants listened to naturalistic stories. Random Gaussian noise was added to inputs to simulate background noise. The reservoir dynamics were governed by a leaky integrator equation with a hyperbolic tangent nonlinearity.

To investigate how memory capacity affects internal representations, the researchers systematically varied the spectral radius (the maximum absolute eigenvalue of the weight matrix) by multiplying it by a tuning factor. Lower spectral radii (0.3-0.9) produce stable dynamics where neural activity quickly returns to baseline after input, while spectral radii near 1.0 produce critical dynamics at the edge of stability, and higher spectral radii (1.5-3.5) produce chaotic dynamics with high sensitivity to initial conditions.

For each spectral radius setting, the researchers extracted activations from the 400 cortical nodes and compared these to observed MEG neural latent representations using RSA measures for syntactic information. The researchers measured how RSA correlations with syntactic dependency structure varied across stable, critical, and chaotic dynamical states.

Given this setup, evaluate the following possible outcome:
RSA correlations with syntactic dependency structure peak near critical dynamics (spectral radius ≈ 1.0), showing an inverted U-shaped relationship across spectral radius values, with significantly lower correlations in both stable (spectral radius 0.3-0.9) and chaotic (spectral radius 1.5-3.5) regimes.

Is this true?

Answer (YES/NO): NO